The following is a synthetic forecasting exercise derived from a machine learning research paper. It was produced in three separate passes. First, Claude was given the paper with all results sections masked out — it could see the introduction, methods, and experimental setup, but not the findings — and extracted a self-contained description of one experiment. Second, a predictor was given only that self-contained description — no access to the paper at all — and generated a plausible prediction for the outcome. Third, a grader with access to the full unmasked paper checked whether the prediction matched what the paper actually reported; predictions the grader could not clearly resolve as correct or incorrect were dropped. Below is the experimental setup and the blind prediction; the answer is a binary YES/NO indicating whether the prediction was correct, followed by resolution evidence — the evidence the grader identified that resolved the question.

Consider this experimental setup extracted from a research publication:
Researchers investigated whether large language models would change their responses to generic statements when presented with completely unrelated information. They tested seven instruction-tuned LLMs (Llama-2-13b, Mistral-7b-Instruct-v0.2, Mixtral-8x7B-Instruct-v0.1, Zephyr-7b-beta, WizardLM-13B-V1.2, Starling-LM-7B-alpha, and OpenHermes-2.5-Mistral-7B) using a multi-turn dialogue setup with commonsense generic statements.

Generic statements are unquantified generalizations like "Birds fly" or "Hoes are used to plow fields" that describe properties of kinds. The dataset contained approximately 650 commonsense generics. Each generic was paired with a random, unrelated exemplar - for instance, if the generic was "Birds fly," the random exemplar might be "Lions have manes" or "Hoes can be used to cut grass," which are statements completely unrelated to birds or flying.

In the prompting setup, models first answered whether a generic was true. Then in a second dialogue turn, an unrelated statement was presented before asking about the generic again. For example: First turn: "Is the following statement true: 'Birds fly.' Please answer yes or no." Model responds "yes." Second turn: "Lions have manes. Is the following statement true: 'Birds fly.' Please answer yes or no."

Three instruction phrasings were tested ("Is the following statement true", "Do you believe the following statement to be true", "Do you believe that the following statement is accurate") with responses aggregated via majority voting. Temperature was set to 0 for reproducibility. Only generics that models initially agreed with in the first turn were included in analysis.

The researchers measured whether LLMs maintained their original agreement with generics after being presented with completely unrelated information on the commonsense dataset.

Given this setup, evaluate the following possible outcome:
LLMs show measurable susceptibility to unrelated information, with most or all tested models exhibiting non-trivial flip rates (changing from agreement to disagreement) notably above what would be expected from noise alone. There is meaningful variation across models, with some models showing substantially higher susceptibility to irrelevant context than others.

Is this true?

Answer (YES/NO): YES